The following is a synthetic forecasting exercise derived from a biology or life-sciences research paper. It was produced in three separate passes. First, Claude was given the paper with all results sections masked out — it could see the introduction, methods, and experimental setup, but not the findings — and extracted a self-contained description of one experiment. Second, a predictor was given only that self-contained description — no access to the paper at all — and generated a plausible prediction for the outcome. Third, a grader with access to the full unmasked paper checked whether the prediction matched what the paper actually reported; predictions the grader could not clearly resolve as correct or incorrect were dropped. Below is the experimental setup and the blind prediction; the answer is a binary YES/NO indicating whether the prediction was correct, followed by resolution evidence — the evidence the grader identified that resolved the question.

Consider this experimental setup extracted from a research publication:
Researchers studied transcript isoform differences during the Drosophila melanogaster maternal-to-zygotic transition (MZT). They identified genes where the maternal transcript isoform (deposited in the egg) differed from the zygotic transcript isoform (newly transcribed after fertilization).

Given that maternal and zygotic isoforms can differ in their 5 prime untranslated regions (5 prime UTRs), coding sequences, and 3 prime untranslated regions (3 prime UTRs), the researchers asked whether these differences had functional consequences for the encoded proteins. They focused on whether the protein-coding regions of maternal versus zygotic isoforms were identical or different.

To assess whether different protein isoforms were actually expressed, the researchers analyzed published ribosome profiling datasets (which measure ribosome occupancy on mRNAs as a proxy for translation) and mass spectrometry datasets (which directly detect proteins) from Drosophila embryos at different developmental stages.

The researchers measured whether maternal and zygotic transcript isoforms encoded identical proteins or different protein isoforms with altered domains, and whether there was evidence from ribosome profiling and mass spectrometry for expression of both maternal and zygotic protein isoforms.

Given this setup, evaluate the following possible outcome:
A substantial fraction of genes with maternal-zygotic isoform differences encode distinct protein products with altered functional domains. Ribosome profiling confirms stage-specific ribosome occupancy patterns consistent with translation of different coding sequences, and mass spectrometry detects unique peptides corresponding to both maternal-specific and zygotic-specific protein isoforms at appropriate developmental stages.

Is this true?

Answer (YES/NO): YES